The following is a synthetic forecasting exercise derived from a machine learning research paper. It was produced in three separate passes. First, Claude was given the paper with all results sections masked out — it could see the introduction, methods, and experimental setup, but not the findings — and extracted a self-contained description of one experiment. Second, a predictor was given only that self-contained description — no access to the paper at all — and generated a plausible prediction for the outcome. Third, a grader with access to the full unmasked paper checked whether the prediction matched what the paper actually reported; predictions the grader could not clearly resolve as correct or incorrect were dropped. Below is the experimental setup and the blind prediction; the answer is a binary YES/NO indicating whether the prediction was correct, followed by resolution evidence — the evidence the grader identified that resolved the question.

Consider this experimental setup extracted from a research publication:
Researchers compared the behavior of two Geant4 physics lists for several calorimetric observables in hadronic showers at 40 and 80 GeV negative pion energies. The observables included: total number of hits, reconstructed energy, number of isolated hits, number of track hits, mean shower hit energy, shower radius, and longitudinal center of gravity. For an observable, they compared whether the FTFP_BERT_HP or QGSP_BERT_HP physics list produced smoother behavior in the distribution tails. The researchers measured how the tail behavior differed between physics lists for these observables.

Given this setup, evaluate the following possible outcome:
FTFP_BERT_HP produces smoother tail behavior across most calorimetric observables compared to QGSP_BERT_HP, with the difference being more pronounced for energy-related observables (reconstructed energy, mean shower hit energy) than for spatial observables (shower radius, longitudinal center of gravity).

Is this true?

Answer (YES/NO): NO